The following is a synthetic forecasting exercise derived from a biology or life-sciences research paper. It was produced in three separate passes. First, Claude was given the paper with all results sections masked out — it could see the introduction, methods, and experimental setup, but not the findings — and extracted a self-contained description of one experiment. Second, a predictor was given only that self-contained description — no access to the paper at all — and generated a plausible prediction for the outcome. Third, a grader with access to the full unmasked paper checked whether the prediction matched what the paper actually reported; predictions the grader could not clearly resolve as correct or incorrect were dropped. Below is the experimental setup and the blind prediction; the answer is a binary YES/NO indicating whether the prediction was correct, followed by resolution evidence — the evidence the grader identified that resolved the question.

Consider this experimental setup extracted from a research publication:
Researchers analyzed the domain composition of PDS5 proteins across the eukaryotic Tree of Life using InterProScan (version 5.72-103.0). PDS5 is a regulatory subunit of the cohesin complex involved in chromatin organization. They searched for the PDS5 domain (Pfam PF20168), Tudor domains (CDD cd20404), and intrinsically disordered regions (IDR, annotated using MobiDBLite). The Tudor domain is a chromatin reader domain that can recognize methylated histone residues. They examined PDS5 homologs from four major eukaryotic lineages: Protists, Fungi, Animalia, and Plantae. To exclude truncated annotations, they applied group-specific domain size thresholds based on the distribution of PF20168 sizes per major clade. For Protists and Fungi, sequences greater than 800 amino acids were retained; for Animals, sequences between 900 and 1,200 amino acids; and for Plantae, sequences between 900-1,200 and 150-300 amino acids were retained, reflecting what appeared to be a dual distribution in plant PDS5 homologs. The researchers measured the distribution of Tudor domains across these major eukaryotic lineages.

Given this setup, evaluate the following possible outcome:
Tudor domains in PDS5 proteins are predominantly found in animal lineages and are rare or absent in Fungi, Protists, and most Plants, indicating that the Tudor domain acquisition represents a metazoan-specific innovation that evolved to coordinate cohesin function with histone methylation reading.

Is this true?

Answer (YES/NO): NO